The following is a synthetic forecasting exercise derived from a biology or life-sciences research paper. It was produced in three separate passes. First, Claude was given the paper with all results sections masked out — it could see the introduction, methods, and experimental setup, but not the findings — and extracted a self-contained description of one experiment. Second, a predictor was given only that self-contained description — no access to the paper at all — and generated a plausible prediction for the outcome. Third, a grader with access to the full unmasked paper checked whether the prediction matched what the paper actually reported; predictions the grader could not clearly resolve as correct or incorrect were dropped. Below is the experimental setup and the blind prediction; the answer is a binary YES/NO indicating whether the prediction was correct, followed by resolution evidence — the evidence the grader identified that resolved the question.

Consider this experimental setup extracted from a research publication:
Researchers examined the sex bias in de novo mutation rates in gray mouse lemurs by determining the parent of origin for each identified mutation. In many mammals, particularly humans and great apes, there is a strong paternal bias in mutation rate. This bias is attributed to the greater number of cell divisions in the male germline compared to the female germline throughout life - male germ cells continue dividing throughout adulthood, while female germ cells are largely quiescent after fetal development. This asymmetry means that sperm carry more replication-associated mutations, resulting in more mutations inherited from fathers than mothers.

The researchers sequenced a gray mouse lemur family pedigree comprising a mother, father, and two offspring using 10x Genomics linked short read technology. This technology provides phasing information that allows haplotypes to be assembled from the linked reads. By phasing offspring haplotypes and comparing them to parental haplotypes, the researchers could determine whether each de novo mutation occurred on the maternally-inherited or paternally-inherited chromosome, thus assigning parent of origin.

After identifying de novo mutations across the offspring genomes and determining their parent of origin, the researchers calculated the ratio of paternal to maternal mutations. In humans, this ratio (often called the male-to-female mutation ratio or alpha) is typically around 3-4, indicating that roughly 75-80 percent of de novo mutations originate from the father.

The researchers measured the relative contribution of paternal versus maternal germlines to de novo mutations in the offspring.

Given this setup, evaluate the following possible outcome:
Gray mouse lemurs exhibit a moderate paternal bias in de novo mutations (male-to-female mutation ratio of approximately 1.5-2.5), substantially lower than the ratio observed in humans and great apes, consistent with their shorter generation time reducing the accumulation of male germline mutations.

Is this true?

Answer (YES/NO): NO